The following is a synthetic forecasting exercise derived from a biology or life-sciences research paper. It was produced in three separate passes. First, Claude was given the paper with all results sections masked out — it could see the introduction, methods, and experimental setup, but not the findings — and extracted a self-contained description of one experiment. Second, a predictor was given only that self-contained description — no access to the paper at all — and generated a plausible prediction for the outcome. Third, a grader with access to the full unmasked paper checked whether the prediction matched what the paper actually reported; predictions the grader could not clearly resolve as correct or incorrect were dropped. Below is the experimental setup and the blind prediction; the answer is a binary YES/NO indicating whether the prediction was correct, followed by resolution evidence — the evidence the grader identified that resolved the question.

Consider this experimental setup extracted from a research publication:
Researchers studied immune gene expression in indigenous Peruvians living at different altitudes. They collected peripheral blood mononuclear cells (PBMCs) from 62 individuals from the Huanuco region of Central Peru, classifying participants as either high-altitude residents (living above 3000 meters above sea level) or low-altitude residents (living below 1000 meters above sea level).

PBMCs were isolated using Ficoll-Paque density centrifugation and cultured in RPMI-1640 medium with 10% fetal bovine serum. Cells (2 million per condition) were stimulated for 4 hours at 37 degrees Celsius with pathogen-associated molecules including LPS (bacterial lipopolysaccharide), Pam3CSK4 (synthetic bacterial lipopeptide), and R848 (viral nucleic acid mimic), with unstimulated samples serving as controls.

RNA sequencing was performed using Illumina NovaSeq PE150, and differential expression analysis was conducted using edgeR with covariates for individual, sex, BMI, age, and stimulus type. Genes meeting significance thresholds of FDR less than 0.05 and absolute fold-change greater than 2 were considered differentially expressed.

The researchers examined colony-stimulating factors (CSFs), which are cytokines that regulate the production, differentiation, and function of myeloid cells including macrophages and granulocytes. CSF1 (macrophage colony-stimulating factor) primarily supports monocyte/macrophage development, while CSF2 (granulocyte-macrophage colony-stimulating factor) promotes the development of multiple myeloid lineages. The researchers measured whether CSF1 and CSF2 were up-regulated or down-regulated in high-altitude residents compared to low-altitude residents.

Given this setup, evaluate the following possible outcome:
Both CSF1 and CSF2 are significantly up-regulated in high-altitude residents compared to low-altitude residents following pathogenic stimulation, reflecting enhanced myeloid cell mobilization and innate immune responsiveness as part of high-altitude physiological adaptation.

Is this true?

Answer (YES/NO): NO